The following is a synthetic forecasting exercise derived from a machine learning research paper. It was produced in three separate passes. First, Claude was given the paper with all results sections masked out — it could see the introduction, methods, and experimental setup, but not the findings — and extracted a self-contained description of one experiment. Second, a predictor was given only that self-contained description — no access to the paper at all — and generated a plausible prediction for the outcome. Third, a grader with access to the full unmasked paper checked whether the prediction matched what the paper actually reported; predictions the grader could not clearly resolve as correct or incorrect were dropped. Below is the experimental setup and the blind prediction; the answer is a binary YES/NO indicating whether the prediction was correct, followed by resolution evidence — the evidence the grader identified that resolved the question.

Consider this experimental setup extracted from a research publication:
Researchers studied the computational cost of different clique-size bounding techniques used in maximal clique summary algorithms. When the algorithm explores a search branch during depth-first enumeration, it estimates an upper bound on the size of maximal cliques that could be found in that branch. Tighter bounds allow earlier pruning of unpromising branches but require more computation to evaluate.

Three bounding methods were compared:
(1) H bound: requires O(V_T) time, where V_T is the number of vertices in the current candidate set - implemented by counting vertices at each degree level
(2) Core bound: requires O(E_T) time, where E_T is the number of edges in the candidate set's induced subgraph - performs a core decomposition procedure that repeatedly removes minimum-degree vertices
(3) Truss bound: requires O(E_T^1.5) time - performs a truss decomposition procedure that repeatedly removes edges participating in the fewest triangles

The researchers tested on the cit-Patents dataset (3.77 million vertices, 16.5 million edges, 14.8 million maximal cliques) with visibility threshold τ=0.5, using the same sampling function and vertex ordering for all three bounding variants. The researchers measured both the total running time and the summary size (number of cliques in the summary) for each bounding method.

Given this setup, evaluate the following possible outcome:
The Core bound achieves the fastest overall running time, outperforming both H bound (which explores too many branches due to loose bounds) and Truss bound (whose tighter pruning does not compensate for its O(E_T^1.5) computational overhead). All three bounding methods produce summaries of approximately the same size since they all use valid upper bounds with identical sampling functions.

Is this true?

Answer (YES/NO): NO